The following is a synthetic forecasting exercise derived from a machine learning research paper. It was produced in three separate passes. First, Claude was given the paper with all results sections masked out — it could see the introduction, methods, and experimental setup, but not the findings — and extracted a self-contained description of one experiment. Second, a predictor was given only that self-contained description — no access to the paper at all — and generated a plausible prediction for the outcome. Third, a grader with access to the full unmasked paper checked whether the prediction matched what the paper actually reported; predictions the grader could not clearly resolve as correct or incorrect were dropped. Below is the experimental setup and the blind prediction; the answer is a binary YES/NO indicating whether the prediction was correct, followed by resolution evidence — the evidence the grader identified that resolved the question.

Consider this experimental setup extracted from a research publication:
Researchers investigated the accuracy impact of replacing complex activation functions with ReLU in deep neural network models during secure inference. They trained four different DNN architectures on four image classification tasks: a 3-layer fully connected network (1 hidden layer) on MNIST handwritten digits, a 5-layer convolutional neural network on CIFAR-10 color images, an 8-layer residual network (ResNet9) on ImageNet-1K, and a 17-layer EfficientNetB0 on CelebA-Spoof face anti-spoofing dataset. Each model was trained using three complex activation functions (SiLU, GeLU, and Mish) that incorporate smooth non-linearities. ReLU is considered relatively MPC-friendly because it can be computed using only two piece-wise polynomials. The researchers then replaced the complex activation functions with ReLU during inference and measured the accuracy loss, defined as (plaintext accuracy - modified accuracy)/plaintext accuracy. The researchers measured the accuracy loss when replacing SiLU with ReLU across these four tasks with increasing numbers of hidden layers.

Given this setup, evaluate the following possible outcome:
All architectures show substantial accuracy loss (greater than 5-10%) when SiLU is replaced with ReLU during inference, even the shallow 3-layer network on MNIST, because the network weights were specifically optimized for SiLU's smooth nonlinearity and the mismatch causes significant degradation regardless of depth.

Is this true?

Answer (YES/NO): NO